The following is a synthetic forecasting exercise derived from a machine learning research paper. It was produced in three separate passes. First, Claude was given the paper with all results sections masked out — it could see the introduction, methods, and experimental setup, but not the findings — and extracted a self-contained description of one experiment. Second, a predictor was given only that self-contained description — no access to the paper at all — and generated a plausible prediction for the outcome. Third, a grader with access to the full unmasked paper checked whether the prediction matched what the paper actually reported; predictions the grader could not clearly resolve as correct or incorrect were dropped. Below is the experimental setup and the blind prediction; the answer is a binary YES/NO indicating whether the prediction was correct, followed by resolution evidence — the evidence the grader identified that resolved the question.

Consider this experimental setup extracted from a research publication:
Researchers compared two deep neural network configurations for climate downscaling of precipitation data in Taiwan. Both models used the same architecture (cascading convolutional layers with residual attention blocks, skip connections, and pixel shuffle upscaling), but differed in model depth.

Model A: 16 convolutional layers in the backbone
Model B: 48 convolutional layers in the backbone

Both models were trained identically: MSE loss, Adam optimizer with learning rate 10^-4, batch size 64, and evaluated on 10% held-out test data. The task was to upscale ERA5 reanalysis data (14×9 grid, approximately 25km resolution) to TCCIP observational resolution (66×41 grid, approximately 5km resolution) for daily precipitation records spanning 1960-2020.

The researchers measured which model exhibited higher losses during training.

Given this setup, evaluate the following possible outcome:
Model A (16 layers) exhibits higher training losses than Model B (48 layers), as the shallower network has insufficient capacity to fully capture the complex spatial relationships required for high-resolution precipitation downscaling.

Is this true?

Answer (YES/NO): YES